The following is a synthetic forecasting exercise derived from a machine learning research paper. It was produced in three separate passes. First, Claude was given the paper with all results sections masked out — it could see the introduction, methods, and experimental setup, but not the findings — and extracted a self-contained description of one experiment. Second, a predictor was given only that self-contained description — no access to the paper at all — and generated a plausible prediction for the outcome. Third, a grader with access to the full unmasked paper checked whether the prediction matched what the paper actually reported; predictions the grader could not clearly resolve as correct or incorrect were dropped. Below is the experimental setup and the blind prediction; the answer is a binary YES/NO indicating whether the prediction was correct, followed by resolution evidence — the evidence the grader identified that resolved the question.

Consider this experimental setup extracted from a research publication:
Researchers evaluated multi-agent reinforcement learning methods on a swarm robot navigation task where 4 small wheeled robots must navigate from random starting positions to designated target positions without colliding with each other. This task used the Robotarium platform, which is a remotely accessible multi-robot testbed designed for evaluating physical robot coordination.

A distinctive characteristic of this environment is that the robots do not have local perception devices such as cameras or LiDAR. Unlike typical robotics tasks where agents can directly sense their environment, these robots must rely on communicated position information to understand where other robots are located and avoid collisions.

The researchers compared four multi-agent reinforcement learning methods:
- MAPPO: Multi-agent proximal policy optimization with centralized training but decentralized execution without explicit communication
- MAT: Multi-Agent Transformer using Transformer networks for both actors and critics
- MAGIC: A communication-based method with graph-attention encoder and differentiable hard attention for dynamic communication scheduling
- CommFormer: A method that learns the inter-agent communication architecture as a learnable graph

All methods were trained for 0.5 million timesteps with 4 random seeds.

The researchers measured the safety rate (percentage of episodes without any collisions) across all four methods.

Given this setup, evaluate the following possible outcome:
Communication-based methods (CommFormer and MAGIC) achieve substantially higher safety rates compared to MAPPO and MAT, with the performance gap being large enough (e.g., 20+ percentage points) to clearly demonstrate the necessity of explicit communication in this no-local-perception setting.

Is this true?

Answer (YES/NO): NO